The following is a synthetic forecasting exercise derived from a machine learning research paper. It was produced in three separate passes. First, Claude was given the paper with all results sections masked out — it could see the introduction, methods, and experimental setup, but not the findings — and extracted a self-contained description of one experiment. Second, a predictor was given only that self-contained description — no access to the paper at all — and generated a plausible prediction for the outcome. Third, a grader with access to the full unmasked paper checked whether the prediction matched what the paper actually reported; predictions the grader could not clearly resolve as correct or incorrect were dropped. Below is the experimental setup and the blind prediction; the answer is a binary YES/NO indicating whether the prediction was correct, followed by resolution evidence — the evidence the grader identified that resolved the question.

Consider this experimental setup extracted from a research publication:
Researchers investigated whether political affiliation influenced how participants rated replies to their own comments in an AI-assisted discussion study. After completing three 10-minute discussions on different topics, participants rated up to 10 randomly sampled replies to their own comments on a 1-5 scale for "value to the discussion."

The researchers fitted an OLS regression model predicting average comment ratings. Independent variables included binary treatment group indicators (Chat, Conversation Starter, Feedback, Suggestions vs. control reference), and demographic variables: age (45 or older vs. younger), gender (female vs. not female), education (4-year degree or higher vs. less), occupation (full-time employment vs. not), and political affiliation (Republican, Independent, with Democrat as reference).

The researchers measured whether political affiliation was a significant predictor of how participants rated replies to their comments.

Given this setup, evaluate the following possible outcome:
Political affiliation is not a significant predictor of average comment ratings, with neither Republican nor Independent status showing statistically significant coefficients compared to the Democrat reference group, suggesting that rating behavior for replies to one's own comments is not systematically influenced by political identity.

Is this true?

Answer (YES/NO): NO